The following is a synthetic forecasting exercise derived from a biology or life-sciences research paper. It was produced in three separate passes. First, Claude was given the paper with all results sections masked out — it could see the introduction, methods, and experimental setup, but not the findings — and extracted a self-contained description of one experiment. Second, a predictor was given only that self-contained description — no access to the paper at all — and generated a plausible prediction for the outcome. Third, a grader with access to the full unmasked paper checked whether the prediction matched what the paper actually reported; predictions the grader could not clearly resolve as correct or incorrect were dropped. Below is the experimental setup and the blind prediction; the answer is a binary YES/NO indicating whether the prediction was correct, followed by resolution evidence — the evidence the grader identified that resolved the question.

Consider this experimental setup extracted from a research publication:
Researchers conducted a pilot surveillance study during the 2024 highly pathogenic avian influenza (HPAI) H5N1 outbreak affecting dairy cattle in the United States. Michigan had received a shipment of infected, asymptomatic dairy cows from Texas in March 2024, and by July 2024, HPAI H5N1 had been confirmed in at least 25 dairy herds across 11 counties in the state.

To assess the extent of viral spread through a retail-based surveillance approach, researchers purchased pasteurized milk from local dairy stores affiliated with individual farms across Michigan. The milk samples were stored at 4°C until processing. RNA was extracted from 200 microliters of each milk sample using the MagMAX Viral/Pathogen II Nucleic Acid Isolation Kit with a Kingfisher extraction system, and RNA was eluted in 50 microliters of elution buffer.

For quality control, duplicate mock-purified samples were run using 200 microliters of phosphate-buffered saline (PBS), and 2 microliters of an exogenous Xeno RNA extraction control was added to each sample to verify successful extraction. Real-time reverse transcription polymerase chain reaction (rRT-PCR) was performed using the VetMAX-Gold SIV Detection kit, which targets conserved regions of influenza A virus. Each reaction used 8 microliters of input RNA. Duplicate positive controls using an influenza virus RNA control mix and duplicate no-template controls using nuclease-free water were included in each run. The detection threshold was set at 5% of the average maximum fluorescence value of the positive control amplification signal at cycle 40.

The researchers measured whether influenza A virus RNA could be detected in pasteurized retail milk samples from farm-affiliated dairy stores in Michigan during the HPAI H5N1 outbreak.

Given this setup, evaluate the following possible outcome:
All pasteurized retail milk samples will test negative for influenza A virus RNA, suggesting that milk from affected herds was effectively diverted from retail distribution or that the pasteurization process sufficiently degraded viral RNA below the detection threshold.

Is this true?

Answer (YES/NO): NO